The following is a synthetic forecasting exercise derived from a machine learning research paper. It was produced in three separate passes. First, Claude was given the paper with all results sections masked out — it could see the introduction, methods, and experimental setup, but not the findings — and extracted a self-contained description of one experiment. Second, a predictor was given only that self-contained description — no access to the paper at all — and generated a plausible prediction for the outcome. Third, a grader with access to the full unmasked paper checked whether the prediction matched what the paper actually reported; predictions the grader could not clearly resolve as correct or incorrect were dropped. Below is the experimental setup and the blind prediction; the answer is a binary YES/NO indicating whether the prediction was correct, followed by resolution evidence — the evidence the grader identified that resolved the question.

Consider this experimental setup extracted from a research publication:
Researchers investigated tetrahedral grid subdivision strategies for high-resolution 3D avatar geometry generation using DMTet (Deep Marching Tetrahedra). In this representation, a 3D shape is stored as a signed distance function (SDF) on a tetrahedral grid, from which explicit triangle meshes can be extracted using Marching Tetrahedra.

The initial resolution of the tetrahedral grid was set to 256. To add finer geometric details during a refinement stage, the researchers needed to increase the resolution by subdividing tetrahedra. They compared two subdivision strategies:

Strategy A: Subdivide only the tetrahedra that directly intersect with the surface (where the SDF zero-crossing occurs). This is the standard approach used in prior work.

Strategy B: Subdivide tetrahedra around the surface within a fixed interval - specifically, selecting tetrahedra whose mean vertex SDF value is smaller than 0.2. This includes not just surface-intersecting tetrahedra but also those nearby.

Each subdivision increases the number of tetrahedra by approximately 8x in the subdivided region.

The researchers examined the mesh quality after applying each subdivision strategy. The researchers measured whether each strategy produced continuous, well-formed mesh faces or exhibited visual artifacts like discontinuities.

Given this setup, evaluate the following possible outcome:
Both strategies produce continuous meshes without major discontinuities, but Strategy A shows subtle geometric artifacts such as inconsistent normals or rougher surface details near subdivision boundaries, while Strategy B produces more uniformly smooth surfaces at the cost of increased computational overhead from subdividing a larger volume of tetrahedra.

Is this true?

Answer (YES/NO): NO